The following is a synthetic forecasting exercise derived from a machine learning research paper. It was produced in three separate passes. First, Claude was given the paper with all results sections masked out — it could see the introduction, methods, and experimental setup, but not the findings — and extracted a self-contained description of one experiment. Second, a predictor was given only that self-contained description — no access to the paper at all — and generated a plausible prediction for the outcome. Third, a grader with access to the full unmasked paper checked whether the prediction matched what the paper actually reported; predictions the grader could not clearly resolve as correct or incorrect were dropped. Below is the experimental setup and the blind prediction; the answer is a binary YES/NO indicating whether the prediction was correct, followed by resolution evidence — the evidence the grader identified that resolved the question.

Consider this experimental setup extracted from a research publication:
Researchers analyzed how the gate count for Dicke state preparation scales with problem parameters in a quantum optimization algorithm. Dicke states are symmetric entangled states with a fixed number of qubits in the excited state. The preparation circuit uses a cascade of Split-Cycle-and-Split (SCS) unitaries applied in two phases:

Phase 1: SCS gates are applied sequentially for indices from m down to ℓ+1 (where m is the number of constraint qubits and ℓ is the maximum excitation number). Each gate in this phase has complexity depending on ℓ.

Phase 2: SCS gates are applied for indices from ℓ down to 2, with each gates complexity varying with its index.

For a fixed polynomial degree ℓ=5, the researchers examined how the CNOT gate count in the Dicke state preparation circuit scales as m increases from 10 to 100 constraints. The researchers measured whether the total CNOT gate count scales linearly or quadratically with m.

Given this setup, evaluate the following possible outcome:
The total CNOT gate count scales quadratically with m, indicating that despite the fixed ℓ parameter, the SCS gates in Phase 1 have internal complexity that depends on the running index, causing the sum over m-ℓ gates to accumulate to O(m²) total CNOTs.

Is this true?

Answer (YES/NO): NO